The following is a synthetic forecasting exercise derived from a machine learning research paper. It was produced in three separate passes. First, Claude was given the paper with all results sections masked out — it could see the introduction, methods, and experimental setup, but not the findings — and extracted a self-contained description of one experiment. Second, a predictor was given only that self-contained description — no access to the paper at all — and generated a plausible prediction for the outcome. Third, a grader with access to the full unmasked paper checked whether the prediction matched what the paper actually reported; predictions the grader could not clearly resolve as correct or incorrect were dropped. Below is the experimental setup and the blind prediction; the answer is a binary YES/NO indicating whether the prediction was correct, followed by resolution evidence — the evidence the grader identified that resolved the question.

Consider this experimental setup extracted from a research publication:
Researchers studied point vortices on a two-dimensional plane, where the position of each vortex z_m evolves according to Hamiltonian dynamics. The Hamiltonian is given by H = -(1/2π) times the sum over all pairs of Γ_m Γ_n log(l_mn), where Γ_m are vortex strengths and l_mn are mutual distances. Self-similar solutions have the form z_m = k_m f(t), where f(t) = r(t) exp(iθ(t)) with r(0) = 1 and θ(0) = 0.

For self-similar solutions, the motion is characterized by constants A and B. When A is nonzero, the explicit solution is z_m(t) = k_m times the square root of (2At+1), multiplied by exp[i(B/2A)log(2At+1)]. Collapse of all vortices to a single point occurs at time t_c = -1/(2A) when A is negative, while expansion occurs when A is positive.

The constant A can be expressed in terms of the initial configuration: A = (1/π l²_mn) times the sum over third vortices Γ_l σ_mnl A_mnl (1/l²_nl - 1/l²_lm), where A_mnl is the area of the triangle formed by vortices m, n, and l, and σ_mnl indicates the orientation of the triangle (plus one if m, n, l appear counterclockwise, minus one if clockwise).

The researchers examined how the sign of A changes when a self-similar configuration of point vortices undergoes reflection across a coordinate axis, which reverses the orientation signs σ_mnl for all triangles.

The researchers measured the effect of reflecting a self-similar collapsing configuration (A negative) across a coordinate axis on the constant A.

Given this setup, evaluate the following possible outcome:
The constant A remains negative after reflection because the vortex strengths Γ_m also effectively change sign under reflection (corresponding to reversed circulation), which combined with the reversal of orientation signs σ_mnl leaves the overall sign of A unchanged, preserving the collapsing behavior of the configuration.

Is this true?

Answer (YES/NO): NO